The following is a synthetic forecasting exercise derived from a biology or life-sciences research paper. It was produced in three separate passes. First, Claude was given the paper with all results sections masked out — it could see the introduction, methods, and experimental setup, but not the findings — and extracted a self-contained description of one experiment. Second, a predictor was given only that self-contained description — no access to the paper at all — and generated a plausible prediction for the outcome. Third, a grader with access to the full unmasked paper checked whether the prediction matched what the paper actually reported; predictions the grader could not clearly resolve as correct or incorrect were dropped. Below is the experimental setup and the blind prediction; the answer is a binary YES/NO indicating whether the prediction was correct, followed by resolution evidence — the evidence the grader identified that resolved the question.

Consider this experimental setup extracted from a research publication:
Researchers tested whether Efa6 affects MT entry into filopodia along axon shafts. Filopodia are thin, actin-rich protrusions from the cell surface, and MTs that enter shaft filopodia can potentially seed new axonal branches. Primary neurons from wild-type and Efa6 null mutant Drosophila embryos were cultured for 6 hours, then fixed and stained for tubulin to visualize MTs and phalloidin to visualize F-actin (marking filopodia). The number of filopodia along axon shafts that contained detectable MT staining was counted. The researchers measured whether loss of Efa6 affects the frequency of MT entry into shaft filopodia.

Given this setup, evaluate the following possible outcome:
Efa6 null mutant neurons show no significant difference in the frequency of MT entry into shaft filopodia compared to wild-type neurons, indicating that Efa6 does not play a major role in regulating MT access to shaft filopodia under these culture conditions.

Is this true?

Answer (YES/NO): NO